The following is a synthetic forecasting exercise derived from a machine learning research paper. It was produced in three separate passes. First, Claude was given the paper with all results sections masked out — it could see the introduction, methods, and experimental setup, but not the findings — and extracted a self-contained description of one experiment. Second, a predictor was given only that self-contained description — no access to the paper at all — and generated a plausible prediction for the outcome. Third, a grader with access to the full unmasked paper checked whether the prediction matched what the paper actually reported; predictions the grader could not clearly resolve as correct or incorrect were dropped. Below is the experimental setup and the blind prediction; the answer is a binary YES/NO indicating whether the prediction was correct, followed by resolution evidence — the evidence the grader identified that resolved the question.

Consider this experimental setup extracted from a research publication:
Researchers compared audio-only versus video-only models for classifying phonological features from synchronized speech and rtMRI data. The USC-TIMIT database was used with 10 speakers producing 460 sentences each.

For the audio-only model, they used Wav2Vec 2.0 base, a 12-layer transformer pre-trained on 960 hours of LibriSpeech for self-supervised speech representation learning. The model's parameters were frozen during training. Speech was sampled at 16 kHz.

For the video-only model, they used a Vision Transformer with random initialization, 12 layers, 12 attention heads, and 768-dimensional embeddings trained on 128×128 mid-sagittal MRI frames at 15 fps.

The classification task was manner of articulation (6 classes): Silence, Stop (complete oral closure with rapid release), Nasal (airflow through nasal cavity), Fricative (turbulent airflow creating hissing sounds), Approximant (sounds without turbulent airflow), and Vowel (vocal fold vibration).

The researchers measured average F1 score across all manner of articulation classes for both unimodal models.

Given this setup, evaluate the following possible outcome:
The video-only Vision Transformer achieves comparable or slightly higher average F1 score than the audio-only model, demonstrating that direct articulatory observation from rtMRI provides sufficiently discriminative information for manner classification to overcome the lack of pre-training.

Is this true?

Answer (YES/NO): NO